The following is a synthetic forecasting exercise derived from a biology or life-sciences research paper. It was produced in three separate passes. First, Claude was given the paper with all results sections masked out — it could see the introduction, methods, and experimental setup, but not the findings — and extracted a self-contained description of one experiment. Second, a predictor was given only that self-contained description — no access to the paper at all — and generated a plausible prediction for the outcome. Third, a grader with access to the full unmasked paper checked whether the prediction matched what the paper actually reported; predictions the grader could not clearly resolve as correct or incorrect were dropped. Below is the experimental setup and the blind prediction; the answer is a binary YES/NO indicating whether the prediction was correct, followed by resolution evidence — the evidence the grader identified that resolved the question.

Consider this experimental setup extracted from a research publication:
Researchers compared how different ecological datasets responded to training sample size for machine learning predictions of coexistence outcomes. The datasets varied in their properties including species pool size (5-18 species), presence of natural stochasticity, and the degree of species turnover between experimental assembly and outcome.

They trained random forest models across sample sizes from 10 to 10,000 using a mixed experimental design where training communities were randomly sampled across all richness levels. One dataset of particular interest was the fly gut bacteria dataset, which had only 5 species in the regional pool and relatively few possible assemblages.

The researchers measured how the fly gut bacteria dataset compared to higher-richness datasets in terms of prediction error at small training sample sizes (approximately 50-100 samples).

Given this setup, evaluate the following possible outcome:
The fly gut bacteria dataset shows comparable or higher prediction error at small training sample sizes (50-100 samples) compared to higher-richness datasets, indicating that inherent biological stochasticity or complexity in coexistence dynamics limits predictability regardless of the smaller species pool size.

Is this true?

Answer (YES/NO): YES